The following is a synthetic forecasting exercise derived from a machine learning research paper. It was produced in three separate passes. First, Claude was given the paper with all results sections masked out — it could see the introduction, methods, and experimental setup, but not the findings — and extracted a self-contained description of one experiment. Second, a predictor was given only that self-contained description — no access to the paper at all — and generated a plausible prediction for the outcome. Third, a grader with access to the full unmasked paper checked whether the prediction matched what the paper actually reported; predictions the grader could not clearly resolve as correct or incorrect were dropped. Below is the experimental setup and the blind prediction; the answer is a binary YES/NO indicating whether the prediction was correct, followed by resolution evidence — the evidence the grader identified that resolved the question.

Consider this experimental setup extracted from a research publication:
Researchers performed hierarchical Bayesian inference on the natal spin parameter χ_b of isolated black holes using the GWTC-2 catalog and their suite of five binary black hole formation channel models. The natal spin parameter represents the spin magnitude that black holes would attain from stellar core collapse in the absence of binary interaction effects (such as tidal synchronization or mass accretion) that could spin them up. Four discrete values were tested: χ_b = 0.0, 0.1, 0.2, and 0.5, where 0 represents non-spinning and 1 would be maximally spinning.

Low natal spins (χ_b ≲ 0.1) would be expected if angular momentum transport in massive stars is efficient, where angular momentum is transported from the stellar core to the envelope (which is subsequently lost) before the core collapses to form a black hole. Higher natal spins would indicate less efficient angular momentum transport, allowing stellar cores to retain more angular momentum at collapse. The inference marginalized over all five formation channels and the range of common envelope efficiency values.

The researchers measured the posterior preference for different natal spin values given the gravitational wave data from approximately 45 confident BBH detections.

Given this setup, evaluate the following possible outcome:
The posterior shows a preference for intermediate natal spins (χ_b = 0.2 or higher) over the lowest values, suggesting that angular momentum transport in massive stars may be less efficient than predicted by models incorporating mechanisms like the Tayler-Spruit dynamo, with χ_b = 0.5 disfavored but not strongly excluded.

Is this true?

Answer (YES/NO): NO